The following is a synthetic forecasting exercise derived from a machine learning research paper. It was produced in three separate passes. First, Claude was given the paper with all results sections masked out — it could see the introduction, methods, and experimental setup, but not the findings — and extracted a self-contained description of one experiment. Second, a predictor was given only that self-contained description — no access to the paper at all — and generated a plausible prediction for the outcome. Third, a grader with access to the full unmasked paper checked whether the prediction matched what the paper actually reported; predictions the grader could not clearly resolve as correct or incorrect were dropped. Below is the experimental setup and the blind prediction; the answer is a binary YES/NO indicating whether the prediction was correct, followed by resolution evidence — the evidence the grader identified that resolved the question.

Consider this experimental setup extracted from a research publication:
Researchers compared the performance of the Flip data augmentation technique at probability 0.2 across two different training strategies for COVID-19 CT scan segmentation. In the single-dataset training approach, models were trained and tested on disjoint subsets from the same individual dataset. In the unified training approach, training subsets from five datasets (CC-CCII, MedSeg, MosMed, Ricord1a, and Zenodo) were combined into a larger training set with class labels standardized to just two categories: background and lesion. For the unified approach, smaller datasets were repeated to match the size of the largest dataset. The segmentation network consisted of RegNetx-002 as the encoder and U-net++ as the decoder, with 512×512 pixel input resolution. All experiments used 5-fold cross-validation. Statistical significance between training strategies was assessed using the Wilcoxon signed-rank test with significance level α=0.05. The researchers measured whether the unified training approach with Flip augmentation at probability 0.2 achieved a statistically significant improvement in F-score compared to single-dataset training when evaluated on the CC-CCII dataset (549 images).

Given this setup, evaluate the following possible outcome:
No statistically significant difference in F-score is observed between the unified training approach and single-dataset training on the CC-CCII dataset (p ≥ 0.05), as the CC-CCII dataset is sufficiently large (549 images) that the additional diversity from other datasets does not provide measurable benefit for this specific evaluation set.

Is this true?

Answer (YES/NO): NO